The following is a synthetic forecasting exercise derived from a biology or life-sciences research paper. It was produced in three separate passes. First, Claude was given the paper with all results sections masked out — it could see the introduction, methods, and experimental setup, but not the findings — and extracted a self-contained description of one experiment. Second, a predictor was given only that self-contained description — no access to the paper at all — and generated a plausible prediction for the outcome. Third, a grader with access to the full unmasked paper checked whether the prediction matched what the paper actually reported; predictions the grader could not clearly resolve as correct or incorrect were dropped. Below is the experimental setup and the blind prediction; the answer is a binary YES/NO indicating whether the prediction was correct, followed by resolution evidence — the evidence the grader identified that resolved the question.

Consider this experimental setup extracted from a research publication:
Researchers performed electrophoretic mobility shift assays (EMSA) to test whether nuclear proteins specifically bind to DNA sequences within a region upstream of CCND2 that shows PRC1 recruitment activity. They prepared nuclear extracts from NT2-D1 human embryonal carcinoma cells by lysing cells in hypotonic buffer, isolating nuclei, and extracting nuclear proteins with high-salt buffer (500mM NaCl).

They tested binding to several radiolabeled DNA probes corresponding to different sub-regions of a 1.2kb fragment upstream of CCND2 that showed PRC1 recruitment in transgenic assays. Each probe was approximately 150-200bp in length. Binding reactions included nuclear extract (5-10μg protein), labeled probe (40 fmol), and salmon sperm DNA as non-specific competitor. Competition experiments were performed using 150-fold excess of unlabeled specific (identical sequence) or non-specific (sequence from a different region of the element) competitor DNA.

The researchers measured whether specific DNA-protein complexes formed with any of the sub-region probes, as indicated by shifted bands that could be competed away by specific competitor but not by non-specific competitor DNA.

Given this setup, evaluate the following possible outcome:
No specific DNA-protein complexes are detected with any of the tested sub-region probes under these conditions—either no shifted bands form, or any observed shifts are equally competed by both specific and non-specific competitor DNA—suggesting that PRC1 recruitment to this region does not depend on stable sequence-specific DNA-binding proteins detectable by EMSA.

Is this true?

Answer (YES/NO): NO